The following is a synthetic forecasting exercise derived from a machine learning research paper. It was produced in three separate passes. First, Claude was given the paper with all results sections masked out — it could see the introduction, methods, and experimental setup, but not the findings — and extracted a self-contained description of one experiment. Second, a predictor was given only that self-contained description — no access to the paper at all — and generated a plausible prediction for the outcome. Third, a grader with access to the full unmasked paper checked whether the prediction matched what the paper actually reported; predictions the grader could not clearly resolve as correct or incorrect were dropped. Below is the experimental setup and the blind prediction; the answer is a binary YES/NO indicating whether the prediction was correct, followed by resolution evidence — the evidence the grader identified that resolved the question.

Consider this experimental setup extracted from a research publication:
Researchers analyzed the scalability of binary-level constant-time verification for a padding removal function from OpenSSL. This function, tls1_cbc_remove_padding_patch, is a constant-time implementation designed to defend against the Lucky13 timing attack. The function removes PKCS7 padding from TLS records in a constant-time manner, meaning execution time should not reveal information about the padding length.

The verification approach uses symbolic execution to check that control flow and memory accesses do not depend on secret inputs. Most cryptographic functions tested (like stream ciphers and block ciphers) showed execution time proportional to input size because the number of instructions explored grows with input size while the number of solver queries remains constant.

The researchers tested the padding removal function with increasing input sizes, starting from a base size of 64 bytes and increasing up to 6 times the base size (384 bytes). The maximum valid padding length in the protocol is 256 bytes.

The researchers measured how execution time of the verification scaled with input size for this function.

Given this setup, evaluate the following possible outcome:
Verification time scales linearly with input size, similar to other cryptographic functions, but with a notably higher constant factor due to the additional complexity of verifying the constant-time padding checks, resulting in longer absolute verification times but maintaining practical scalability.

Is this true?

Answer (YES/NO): NO